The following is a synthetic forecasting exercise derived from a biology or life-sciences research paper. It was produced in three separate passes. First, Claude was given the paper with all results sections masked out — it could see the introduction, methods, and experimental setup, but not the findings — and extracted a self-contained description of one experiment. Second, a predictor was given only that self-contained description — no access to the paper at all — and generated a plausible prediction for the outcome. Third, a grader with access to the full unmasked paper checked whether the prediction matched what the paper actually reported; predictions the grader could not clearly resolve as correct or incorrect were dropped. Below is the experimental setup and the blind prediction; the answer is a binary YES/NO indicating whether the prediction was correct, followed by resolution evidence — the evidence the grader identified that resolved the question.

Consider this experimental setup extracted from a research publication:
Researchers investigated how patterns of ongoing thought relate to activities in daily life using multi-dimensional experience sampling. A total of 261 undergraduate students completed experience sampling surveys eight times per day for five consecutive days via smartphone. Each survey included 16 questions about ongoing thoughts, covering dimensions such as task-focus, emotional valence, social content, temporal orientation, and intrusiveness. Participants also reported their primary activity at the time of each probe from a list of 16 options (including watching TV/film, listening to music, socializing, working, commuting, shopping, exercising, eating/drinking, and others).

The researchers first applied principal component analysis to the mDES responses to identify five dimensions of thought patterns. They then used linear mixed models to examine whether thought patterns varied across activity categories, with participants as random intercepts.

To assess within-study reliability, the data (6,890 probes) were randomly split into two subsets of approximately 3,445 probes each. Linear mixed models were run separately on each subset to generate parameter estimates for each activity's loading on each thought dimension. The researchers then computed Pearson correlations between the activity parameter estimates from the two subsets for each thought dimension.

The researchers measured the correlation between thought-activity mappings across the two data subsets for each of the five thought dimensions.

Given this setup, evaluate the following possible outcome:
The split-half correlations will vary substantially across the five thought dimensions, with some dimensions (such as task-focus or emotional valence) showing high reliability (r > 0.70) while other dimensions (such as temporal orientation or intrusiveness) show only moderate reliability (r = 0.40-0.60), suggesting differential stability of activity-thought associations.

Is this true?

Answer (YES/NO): NO